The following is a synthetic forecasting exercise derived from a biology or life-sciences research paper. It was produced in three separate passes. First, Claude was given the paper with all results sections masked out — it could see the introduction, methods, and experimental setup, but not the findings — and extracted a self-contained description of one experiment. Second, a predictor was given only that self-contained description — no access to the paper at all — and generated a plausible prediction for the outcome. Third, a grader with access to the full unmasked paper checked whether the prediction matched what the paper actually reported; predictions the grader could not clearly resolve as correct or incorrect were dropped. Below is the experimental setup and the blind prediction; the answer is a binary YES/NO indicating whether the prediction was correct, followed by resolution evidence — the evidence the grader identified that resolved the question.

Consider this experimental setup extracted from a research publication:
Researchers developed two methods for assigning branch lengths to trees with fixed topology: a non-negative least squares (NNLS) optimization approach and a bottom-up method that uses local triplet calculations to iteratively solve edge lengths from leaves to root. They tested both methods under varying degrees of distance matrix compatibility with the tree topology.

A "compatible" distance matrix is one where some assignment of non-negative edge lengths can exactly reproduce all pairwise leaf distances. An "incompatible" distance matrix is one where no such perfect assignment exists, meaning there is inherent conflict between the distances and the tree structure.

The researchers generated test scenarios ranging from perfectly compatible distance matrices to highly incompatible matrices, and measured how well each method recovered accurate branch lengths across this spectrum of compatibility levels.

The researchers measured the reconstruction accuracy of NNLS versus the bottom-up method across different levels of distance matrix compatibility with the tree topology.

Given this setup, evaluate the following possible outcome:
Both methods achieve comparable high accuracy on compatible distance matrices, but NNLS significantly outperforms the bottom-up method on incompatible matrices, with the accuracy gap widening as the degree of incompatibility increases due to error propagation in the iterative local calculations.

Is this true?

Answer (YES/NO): NO